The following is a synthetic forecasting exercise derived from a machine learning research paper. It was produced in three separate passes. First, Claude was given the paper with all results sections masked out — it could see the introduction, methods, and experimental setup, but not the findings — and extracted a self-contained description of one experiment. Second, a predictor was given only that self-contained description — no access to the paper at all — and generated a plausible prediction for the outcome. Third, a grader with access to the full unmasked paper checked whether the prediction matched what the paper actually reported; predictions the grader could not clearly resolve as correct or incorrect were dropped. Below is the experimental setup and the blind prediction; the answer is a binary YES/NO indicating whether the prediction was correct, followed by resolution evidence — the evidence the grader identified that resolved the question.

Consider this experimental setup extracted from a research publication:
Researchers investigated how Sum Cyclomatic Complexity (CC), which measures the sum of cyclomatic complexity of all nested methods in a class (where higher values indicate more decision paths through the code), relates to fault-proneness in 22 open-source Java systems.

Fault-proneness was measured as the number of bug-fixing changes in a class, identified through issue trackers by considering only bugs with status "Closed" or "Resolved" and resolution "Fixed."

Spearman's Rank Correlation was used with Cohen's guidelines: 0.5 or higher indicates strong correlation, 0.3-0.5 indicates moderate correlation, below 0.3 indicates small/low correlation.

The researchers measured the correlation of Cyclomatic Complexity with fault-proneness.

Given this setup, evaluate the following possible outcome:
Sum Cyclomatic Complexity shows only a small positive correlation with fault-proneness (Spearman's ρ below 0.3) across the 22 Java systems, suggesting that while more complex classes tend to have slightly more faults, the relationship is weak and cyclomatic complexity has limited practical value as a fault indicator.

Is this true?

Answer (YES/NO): NO